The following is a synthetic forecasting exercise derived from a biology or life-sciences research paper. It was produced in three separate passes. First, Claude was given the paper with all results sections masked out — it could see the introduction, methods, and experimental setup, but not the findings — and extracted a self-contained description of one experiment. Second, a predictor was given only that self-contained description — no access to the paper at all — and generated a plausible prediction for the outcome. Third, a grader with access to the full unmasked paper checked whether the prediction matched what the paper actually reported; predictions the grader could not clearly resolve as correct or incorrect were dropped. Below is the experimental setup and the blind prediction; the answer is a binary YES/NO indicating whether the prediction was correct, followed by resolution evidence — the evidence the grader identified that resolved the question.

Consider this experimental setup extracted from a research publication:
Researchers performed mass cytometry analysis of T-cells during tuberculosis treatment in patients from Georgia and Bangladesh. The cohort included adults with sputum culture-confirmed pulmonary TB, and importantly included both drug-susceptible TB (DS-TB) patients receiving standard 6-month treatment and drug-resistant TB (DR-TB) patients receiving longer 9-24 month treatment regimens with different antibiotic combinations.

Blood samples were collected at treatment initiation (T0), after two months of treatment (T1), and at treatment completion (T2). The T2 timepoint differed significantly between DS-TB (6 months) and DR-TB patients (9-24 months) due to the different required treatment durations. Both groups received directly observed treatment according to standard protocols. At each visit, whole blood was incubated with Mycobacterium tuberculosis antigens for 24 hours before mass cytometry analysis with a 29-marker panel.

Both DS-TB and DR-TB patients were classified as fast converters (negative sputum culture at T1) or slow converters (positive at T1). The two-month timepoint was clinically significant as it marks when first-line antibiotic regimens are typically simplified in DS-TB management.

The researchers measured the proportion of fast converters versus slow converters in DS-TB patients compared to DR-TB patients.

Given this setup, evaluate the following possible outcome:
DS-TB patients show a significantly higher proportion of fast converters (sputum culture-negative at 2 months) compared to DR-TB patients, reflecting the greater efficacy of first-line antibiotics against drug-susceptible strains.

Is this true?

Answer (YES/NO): NO